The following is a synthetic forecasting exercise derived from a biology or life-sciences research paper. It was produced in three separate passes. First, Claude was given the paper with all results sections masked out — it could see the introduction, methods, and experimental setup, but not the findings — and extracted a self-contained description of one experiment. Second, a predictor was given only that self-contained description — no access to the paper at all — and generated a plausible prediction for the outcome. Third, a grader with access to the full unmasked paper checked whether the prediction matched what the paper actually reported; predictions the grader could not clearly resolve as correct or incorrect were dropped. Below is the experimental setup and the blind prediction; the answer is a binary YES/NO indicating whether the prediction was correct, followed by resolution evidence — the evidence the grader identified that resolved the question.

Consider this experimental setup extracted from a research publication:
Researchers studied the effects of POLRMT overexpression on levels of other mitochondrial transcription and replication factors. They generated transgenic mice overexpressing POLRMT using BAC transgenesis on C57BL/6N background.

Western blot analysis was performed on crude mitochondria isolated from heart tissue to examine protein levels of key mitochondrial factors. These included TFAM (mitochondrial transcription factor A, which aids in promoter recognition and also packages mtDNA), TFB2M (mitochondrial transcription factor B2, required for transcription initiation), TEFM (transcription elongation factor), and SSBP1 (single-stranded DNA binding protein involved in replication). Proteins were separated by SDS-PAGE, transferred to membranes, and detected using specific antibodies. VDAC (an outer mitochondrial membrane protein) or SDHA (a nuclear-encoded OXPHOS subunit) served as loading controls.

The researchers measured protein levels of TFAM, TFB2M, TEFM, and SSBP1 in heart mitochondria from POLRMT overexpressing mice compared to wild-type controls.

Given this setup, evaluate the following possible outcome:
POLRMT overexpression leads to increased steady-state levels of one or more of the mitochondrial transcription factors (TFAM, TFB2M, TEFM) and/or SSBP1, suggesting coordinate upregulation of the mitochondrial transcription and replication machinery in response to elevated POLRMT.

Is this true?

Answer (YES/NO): NO